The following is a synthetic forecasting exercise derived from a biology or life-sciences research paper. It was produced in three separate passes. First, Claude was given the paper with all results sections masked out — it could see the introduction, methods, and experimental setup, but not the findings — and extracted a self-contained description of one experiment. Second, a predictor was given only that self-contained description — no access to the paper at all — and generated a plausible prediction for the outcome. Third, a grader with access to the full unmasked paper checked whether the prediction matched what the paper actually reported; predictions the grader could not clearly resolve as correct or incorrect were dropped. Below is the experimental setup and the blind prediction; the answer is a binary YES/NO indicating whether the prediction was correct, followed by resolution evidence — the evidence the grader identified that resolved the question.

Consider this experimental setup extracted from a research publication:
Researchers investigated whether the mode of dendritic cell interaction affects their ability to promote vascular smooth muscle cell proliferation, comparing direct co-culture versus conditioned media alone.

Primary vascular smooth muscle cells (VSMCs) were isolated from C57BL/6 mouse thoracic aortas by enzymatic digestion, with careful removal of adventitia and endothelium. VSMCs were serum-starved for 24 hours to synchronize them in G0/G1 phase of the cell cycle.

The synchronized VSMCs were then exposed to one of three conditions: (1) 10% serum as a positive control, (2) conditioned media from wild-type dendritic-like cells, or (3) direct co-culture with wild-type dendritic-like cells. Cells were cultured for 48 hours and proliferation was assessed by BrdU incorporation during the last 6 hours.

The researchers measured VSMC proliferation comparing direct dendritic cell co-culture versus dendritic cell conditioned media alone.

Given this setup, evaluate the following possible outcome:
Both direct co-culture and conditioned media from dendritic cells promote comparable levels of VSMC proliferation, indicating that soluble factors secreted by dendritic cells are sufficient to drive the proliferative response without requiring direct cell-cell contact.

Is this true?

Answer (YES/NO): YES